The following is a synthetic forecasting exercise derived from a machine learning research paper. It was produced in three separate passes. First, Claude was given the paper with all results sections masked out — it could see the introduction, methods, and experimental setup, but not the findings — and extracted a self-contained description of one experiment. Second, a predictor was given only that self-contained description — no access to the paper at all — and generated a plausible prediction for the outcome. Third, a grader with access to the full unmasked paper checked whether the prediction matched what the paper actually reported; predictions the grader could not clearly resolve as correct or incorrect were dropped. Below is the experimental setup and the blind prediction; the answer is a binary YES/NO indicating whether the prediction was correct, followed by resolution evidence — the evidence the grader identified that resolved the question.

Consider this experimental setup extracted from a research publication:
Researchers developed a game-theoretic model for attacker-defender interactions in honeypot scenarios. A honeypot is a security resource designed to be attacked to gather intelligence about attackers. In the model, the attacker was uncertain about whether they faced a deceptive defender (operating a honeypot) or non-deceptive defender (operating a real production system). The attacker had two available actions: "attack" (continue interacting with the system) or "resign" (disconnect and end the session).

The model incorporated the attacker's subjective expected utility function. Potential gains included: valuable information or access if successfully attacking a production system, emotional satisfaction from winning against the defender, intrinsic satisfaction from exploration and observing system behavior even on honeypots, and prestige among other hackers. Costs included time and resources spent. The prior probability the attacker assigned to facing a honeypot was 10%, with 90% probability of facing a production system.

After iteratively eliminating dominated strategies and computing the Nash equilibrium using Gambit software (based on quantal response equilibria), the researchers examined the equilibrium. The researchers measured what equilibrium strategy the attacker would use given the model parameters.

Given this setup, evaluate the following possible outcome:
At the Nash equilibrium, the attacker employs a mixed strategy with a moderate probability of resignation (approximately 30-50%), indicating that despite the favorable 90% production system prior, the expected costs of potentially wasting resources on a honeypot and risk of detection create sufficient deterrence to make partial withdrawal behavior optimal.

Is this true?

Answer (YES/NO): NO